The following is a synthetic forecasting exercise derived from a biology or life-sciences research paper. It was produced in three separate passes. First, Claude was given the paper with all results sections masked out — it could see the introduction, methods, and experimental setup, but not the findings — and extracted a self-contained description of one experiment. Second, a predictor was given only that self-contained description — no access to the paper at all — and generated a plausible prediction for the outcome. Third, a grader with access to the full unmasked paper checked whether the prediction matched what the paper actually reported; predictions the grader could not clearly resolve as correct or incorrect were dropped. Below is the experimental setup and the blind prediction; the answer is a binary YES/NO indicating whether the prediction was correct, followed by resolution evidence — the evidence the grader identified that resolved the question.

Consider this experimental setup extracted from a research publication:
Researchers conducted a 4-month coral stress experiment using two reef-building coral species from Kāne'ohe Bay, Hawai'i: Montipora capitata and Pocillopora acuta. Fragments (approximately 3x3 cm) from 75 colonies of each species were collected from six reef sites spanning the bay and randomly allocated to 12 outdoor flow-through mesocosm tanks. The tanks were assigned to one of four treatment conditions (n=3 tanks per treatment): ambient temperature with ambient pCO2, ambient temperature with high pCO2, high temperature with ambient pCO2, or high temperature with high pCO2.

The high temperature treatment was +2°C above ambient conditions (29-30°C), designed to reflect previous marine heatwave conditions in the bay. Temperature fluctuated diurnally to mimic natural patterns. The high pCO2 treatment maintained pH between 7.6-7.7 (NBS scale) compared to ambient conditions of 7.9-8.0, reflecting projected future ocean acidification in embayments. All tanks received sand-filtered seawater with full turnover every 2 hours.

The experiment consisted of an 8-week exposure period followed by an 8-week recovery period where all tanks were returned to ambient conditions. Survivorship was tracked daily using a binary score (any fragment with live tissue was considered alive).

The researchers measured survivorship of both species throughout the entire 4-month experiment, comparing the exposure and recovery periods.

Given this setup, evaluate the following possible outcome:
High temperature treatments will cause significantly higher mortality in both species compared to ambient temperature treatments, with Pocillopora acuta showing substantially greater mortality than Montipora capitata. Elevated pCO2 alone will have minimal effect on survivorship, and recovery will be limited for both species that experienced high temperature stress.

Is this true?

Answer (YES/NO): NO